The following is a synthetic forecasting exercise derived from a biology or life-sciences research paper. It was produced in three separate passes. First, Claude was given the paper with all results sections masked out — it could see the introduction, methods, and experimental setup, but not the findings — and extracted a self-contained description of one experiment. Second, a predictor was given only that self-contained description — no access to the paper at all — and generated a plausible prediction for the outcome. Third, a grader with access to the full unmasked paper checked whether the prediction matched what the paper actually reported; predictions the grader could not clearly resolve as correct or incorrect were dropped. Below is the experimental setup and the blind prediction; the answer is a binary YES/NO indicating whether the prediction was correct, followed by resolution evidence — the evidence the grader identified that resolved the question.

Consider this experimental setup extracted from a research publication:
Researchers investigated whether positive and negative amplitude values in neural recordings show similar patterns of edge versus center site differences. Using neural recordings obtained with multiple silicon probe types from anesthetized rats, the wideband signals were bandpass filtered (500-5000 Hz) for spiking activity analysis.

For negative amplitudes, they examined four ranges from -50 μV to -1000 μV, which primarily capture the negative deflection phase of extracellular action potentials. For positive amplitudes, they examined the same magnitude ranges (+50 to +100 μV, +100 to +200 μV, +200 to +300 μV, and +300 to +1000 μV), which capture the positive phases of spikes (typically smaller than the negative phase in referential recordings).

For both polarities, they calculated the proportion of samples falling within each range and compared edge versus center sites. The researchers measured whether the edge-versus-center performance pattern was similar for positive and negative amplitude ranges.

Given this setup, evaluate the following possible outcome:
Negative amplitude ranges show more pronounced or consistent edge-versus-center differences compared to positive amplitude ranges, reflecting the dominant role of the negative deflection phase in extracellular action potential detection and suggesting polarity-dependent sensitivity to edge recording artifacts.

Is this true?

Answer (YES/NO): YES